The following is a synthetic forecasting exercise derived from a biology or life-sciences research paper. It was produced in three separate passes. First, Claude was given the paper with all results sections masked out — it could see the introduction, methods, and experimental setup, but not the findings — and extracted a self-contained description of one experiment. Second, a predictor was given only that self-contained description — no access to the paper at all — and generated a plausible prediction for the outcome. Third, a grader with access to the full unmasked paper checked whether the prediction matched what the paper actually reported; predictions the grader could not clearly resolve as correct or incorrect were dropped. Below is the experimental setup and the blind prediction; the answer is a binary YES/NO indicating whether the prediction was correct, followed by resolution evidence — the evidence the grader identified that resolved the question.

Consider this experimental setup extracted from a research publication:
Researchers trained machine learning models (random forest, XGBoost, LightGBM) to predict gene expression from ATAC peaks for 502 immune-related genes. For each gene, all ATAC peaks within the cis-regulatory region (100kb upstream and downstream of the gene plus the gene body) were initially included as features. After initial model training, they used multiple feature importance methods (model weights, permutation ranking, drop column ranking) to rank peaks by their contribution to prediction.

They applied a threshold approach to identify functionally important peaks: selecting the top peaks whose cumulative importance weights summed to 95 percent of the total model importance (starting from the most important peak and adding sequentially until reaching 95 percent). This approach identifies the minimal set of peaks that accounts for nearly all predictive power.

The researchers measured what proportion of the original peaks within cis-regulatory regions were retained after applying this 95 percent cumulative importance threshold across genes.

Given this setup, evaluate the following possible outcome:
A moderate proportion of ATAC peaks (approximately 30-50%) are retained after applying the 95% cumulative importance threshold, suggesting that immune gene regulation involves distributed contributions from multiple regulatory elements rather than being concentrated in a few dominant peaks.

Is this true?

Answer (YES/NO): YES